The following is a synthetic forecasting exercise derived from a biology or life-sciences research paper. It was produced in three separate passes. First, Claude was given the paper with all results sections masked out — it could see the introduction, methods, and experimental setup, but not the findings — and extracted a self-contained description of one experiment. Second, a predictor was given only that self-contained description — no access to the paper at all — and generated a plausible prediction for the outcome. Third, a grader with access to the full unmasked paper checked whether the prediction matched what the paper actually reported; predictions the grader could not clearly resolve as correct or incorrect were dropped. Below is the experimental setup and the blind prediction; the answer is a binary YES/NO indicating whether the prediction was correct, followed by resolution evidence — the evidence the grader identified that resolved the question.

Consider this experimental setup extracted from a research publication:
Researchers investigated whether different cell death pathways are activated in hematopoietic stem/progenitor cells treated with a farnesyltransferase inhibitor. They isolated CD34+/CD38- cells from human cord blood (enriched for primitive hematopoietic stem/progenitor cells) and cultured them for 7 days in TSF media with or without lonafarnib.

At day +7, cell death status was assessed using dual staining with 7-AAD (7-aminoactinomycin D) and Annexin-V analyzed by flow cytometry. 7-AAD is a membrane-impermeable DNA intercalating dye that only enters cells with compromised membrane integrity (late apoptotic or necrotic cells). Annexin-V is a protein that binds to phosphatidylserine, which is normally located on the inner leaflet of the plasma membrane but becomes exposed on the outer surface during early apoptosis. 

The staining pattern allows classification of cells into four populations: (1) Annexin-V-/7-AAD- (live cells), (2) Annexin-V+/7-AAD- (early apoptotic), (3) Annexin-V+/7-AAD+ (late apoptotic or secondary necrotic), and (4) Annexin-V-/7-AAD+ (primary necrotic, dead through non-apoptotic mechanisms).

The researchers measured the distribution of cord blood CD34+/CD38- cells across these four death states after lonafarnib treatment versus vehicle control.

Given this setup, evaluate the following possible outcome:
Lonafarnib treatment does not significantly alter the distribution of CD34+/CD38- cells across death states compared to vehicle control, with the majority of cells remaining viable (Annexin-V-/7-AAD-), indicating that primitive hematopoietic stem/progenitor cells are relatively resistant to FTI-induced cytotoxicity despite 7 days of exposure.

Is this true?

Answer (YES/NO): NO